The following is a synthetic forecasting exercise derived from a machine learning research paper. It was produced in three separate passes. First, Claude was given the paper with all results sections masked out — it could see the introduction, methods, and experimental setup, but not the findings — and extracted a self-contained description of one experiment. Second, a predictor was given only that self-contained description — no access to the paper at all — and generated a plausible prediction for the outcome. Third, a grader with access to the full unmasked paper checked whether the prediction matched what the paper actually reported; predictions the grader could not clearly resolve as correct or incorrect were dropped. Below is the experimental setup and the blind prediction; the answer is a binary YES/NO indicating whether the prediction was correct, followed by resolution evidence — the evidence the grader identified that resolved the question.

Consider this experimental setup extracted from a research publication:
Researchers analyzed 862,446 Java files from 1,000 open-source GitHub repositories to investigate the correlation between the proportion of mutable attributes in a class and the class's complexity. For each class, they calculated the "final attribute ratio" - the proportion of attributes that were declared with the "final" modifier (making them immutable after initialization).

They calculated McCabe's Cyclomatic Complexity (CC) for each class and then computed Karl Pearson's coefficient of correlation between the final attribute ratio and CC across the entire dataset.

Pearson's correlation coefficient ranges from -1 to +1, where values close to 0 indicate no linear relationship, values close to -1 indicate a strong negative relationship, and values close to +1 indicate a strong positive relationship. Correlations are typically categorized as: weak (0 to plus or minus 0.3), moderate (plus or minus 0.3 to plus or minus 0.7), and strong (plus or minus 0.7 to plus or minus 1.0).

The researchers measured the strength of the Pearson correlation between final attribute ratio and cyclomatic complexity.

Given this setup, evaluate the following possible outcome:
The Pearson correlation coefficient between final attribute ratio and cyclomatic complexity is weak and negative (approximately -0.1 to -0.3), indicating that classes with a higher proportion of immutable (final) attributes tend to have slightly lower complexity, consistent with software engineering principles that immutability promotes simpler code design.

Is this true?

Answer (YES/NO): NO